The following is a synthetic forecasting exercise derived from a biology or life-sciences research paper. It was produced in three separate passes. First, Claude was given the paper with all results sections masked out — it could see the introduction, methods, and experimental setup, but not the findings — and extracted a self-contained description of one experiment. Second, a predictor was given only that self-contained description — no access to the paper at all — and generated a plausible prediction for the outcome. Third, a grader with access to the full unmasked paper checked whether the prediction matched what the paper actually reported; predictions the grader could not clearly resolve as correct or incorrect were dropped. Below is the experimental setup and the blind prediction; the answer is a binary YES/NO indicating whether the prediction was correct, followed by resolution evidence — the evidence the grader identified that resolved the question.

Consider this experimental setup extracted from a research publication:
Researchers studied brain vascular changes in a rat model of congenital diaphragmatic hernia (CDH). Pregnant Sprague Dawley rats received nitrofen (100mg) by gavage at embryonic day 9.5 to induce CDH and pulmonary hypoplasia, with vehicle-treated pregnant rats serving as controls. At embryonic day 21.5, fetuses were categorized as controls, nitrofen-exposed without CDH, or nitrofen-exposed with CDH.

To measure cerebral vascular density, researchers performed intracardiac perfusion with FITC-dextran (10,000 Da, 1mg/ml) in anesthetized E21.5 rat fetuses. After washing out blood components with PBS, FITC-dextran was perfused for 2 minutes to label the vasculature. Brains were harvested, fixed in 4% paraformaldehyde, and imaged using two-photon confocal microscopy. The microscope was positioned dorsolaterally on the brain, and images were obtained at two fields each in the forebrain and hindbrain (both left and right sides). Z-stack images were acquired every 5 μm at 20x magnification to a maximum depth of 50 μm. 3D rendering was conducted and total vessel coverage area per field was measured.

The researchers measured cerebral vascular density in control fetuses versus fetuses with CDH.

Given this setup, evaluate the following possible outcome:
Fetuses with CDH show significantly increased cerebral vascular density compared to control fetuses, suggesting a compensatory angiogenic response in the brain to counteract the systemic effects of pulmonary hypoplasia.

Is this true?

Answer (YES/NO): YES